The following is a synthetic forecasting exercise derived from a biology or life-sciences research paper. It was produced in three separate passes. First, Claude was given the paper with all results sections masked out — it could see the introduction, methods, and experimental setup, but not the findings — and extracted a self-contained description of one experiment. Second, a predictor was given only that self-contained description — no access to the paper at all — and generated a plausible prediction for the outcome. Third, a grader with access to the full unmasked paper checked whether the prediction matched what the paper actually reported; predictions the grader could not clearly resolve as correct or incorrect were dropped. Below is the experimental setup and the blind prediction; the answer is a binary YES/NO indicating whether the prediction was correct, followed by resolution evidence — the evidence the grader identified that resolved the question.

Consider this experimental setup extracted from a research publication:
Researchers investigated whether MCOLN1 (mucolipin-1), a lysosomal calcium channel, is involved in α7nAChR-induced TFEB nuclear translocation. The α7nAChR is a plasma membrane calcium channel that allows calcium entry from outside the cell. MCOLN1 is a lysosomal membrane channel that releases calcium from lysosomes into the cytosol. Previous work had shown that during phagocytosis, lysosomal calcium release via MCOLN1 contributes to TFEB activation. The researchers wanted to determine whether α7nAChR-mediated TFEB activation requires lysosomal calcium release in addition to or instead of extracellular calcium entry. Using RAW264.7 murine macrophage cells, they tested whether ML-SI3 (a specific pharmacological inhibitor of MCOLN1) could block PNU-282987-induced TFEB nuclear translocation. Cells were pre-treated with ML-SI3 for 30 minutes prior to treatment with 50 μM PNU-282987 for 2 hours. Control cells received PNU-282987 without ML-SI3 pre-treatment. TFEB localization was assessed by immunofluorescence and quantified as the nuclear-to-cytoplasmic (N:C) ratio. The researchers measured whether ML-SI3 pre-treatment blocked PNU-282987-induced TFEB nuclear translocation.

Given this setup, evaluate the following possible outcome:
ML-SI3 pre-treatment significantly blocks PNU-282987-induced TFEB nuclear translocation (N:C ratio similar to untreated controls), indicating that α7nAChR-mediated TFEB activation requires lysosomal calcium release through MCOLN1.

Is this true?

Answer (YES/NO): YES